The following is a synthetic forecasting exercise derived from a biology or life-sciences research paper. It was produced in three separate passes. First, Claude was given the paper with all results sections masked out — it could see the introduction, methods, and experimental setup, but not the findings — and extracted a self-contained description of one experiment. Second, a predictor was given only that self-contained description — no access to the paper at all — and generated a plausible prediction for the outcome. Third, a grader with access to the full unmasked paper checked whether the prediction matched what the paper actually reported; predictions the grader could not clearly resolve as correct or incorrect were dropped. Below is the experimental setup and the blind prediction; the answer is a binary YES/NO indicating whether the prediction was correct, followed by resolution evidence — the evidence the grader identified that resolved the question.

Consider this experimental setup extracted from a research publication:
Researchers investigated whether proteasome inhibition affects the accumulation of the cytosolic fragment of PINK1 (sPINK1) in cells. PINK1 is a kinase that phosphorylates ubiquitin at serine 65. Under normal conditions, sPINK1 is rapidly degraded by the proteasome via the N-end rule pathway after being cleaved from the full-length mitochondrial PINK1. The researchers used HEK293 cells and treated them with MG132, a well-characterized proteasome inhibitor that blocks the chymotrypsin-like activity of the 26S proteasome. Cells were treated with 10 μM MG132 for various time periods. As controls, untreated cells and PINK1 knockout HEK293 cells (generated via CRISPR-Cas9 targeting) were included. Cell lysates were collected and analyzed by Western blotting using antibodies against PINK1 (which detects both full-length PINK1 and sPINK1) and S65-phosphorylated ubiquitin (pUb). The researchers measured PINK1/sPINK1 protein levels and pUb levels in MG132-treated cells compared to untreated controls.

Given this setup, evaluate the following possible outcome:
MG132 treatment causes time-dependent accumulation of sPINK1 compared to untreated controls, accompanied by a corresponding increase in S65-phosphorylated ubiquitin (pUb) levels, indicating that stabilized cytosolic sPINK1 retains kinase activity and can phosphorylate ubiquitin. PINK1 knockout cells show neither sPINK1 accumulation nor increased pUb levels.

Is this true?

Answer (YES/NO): YES